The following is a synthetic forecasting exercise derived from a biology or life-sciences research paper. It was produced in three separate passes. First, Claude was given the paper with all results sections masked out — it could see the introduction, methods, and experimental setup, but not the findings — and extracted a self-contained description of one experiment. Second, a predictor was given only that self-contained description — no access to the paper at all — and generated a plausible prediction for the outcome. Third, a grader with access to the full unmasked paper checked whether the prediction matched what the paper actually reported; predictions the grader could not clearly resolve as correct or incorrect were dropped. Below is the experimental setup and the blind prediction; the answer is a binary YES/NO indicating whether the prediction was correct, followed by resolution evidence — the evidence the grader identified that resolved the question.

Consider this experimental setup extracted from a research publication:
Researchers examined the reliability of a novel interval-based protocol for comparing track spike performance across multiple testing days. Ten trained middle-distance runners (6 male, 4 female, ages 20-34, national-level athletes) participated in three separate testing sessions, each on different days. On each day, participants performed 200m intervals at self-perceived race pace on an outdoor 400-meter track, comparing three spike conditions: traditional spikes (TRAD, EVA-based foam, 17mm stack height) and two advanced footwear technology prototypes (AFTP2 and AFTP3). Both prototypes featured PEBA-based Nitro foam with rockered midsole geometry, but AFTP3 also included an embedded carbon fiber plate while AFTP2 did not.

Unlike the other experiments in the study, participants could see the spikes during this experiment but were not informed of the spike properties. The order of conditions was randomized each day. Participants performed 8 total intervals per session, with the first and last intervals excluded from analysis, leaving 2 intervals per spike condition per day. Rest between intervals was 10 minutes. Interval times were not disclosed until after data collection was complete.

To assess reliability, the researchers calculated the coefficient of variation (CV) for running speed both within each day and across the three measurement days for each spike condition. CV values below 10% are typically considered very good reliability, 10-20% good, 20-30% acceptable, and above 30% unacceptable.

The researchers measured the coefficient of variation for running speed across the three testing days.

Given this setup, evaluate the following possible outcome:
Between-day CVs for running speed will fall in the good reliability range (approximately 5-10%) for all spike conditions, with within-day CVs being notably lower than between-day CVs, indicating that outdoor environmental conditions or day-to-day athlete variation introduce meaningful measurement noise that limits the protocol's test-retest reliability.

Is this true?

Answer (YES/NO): NO